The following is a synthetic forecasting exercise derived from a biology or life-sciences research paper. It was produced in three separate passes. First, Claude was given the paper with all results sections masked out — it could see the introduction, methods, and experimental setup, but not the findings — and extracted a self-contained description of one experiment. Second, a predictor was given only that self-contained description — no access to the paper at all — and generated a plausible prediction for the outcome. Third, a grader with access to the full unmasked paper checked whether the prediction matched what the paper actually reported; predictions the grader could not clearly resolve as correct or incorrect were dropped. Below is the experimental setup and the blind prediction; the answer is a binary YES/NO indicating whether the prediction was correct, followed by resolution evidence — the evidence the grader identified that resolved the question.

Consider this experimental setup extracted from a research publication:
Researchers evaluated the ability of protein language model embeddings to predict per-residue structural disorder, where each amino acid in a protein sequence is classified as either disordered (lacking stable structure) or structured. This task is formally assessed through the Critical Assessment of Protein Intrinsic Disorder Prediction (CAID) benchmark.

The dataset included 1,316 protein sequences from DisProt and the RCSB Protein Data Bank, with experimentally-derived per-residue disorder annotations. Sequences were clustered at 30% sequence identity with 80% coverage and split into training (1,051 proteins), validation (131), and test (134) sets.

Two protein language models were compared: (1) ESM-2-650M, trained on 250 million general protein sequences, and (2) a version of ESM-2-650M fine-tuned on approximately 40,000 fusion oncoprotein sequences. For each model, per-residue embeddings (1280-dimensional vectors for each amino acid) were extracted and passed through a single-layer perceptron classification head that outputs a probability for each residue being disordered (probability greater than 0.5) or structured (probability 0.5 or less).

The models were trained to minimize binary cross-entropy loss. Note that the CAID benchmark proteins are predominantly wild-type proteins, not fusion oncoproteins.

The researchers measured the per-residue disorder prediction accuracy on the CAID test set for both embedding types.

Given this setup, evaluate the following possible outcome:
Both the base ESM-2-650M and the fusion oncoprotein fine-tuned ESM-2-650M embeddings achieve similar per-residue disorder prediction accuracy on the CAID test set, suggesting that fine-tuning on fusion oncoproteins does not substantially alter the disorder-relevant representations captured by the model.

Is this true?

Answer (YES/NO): NO